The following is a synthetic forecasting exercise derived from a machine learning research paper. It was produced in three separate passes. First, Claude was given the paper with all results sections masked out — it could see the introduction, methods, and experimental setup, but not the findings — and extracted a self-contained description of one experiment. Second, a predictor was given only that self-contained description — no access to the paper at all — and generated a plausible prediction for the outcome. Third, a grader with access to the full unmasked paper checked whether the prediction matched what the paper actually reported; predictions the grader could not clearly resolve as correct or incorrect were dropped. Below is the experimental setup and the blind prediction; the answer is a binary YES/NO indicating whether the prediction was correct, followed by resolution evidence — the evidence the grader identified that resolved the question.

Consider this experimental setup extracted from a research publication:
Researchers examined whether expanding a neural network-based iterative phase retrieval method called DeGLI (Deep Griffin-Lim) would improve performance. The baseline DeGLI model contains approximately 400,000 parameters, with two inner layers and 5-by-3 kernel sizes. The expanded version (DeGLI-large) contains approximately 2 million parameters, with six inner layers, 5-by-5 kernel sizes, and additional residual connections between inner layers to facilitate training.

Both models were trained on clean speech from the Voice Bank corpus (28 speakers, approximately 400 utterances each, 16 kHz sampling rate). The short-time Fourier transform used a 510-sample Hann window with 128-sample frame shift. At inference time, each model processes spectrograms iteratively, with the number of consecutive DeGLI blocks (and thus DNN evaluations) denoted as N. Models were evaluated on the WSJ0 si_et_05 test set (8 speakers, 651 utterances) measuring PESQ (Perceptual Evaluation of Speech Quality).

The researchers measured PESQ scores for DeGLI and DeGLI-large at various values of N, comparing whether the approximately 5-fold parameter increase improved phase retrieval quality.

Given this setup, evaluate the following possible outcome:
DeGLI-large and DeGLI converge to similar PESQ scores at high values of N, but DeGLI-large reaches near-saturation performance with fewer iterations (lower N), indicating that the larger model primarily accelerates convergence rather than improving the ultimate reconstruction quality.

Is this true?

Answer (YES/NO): NO